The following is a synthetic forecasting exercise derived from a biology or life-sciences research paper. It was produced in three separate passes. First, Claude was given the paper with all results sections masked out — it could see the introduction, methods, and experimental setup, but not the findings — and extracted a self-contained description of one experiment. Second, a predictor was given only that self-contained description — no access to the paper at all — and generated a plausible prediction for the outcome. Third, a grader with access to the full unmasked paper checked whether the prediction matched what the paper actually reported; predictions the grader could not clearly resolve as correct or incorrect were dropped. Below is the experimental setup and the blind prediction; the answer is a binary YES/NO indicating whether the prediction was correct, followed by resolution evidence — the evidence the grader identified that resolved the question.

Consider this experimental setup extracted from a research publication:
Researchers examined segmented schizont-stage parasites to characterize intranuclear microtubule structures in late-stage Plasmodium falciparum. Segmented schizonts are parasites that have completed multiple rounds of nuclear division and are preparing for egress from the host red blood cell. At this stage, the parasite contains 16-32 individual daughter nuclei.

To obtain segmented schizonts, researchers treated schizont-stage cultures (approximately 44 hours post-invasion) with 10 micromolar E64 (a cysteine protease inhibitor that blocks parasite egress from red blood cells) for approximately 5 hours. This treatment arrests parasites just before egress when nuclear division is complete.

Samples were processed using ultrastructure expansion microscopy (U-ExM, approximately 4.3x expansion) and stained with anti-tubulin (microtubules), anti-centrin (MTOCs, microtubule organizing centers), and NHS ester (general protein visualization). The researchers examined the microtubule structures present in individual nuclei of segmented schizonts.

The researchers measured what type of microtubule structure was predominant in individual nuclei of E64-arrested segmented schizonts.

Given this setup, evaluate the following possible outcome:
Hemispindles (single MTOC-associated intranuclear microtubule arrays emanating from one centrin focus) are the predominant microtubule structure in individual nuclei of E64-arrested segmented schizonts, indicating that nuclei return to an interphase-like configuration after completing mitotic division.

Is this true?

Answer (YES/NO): NO